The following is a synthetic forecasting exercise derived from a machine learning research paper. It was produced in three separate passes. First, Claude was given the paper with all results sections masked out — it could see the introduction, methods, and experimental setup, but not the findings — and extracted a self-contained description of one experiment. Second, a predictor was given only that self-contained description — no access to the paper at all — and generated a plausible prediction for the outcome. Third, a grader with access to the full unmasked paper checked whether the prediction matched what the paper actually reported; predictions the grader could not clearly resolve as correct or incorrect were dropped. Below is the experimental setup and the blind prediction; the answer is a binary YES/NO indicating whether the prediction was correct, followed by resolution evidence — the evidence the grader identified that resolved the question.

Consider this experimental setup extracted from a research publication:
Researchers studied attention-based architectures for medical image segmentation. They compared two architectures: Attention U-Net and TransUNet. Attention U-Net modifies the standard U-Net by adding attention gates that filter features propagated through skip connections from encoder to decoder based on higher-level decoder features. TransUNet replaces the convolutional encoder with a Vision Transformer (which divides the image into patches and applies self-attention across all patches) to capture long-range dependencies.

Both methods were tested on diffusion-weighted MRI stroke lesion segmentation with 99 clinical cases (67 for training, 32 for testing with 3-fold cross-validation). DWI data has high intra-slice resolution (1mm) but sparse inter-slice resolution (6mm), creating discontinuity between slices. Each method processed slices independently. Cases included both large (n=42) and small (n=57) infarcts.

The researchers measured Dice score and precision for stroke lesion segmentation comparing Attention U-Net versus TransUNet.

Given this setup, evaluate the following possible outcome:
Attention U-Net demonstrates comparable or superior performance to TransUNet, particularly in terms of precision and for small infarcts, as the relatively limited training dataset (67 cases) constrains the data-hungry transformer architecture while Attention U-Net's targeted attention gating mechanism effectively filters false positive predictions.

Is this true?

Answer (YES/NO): NO